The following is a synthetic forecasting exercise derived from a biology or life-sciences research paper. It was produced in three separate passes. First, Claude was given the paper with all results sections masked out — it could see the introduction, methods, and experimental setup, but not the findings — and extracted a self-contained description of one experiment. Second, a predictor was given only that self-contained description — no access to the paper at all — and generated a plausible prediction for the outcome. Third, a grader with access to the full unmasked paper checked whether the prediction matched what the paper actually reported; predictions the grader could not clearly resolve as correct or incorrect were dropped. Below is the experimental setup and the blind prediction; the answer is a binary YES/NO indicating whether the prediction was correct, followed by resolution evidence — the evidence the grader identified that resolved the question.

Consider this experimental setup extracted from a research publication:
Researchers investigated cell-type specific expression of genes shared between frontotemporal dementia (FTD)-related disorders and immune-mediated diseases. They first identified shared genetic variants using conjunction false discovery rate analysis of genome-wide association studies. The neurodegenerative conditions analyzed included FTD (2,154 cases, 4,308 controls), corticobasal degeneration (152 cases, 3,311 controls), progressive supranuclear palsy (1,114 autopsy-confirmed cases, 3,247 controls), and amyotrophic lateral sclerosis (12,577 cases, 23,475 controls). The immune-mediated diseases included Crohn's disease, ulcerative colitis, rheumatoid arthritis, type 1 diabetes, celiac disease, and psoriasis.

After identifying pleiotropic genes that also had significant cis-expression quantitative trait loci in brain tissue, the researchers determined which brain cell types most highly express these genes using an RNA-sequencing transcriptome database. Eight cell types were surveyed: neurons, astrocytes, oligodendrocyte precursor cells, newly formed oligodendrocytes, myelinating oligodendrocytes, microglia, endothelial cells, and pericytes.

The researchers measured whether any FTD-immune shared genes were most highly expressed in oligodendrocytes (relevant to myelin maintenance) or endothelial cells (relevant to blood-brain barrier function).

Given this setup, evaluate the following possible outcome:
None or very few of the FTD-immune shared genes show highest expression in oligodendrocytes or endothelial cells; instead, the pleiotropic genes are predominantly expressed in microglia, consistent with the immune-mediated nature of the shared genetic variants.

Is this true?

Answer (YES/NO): YES